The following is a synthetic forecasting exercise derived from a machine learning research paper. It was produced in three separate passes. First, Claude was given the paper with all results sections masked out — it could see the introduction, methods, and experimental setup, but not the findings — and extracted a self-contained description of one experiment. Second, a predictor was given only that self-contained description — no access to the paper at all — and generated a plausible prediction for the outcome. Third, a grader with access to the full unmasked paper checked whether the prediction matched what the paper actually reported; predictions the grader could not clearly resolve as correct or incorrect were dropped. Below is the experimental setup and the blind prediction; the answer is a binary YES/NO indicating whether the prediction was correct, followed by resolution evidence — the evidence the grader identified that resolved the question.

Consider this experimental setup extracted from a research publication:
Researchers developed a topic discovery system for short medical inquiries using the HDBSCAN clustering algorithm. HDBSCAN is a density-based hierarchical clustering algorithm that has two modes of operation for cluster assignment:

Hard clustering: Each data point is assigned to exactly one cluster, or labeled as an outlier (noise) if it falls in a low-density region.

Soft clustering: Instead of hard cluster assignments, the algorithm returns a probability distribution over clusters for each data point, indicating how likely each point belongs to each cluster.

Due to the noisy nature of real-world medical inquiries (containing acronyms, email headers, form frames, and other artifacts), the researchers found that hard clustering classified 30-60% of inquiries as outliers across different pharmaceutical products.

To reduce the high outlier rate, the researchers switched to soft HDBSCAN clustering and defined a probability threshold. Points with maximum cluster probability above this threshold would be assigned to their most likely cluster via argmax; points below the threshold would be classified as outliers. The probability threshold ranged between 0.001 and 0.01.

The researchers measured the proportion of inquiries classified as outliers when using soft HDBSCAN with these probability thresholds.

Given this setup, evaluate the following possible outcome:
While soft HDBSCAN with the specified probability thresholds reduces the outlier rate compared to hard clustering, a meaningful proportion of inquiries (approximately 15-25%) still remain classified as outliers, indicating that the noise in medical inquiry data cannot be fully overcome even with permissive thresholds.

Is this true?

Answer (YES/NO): NO